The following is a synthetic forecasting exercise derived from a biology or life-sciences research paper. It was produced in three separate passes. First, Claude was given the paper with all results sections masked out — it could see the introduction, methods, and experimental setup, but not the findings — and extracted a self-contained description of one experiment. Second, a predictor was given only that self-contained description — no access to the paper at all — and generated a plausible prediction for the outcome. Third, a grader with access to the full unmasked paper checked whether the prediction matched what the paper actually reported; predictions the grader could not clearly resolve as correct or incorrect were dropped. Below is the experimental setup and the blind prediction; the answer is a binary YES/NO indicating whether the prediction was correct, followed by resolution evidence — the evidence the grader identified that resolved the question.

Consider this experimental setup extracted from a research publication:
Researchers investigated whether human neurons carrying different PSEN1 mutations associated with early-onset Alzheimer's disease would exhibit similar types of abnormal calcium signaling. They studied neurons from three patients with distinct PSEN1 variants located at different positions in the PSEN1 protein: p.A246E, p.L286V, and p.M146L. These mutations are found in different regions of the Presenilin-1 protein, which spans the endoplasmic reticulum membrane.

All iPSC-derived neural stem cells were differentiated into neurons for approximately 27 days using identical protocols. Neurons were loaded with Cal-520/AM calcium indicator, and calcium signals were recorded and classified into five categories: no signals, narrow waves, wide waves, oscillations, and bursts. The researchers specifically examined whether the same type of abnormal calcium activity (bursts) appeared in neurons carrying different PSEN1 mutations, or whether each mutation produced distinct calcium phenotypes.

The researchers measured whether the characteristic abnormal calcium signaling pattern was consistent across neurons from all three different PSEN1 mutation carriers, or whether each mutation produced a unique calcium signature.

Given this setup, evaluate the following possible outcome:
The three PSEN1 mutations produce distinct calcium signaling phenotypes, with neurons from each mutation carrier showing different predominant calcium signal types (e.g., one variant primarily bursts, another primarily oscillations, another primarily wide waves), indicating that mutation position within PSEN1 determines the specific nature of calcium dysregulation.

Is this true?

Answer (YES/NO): NO